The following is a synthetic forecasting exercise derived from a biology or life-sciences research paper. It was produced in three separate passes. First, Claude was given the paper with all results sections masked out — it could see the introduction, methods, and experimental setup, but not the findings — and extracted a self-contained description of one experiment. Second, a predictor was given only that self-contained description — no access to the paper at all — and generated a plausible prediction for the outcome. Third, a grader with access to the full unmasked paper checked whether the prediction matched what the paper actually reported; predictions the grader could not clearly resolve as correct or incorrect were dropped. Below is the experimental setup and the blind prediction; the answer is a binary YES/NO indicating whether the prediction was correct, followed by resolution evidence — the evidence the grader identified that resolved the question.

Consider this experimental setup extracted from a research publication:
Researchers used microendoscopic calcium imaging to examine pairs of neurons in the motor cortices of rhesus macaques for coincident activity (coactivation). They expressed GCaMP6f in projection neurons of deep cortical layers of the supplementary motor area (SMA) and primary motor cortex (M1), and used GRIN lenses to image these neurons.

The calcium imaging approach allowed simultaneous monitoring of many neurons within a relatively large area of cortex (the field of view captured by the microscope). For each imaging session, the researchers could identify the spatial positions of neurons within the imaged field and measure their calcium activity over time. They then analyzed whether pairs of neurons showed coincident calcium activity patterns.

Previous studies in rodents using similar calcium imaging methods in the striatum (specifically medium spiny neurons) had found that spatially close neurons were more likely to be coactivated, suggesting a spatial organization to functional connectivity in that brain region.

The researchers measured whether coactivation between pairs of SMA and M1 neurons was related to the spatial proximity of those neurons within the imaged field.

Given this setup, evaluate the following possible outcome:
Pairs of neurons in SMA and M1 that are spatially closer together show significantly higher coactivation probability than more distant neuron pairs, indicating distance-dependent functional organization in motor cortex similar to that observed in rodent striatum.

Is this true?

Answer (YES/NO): NO